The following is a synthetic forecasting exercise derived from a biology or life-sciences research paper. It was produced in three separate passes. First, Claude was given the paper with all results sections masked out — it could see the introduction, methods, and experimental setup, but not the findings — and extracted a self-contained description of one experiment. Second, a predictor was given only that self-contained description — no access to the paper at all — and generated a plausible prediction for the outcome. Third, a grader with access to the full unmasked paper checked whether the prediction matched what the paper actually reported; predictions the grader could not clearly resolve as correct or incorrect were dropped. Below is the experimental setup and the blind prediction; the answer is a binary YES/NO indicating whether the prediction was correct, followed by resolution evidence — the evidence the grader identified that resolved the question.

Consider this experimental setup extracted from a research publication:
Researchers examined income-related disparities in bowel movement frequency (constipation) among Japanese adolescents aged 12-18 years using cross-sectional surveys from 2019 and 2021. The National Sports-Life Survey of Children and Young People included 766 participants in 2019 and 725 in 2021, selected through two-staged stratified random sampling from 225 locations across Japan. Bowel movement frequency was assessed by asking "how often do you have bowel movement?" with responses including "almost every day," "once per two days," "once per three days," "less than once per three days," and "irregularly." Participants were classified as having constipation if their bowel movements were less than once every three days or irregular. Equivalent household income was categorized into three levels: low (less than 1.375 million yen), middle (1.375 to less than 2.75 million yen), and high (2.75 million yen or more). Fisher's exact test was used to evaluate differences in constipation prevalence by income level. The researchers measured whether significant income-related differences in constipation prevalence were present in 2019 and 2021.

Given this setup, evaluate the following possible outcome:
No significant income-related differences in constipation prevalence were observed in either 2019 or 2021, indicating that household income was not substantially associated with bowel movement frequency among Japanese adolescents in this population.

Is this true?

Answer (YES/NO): YES